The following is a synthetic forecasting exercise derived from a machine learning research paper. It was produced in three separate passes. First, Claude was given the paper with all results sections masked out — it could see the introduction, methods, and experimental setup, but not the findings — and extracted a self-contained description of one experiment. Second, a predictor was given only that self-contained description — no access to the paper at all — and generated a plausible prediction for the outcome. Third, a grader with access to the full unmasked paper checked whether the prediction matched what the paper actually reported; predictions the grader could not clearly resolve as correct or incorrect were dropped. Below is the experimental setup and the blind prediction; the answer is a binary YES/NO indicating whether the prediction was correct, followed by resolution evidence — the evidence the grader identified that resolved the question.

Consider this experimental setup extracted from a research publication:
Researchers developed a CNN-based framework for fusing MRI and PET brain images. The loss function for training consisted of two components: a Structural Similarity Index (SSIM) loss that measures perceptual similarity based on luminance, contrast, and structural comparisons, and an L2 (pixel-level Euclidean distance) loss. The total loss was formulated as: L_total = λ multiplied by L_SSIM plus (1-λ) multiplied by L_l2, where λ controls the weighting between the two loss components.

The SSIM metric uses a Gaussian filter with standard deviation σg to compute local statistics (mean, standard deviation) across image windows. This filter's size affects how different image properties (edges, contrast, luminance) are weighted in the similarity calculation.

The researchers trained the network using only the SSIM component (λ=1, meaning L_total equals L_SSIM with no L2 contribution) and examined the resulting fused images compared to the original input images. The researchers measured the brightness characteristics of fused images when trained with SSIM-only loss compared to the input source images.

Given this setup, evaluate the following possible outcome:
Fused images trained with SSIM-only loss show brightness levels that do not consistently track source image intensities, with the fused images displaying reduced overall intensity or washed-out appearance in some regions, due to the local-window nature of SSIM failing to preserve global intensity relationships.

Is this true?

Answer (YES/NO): NO